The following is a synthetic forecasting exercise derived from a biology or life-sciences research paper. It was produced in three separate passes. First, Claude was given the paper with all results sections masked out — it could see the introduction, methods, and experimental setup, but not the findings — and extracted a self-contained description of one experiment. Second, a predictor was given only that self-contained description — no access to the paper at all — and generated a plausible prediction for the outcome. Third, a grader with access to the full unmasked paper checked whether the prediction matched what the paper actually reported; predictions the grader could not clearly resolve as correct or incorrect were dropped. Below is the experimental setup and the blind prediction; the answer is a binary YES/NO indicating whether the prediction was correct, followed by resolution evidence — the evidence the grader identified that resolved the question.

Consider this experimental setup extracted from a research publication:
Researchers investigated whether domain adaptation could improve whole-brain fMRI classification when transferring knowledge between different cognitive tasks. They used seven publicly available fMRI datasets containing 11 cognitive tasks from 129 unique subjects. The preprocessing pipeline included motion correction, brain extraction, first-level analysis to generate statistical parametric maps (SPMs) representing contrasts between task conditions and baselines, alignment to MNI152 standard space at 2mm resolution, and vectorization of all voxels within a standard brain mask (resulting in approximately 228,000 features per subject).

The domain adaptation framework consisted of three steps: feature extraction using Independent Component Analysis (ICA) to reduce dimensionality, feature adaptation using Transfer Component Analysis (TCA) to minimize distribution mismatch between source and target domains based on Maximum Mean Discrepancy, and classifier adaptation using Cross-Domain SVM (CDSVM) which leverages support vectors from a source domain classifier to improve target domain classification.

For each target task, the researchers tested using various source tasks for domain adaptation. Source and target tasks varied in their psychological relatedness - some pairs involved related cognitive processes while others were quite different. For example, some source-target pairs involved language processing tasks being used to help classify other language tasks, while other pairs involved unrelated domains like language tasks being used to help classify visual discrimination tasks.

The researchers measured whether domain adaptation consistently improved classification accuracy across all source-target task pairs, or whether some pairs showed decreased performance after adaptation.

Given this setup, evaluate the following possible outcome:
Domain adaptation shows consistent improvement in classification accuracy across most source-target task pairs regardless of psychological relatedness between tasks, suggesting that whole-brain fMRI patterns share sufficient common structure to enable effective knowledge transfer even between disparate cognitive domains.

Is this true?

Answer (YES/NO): NO